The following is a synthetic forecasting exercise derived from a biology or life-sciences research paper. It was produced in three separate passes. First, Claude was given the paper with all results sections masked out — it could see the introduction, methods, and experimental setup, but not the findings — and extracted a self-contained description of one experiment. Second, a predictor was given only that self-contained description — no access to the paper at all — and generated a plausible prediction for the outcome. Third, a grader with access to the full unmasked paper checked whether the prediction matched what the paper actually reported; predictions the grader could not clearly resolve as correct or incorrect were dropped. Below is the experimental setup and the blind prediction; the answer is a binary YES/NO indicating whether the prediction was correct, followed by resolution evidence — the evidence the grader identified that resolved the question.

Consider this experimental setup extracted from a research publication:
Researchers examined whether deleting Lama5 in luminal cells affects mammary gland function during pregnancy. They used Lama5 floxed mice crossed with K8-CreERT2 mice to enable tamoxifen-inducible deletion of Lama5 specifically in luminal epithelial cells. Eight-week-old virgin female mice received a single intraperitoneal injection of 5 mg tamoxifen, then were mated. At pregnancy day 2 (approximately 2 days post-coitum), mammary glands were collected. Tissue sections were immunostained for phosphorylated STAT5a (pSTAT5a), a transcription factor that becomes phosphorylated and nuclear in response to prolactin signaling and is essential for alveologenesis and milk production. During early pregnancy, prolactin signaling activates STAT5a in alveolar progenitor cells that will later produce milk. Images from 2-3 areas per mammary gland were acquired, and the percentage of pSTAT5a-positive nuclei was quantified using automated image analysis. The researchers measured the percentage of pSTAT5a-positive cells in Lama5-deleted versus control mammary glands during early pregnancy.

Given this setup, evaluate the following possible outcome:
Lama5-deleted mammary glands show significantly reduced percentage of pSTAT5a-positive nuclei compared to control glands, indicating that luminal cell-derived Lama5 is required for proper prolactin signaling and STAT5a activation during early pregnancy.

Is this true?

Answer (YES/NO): YES